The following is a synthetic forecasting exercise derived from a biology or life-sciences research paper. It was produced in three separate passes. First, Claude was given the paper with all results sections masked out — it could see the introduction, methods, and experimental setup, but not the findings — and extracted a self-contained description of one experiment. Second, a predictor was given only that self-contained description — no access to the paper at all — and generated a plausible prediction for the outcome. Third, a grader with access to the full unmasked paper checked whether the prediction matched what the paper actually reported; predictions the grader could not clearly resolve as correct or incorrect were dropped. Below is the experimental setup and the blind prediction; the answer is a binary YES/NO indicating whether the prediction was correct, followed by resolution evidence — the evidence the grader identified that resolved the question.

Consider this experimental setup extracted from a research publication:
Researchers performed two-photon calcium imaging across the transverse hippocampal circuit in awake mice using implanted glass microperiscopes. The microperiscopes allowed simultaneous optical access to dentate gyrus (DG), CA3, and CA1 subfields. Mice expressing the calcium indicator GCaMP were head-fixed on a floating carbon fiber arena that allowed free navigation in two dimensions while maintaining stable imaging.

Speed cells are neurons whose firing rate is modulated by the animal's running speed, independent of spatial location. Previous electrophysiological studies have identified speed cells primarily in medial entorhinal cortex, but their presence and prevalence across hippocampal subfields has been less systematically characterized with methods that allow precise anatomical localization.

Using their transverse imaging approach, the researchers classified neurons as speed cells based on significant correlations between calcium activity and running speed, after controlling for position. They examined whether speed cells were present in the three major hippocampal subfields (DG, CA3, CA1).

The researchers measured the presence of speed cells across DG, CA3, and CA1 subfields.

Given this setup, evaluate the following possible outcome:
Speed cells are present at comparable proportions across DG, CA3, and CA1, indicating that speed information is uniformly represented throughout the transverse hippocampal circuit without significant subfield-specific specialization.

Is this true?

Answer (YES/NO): NO